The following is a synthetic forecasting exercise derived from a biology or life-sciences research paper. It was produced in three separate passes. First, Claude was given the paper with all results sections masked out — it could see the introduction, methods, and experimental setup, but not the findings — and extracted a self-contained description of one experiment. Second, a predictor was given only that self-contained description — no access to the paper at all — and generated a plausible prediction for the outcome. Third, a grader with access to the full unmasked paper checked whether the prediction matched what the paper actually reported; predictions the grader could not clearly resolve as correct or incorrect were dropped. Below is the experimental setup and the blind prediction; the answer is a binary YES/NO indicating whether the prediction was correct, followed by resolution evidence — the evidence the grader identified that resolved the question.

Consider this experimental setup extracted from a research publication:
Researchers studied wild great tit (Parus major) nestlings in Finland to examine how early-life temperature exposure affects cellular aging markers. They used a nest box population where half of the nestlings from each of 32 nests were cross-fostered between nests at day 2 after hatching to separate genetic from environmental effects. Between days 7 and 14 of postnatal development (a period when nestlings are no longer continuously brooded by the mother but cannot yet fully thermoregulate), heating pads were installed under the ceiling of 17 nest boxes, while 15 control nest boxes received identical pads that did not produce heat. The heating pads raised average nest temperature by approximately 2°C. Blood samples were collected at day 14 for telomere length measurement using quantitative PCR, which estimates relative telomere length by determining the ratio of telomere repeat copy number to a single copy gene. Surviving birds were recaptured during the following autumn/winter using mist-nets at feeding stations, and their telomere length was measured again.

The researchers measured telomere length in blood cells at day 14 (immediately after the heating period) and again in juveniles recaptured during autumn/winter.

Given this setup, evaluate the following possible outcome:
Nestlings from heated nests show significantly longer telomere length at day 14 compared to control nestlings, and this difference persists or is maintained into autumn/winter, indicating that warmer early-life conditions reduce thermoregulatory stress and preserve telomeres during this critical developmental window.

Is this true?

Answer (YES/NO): NO